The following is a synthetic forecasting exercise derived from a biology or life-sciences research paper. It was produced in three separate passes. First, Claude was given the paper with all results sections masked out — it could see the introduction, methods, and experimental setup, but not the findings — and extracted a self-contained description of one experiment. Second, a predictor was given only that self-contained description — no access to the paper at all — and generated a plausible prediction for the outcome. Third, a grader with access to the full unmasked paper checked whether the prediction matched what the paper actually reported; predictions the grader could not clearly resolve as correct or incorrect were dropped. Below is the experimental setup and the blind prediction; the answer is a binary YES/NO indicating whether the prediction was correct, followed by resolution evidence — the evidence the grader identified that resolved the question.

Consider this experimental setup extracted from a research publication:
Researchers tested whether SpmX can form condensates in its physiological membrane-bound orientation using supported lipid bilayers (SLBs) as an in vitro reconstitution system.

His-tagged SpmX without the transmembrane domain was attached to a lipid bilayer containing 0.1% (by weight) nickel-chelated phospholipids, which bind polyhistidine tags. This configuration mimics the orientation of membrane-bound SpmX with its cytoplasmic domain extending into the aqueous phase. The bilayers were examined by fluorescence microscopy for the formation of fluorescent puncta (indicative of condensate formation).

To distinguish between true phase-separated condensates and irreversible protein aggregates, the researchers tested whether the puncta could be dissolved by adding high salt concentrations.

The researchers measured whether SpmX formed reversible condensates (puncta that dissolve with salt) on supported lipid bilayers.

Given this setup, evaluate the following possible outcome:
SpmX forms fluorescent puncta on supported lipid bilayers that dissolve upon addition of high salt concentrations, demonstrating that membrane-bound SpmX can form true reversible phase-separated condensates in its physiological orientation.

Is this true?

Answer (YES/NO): YES